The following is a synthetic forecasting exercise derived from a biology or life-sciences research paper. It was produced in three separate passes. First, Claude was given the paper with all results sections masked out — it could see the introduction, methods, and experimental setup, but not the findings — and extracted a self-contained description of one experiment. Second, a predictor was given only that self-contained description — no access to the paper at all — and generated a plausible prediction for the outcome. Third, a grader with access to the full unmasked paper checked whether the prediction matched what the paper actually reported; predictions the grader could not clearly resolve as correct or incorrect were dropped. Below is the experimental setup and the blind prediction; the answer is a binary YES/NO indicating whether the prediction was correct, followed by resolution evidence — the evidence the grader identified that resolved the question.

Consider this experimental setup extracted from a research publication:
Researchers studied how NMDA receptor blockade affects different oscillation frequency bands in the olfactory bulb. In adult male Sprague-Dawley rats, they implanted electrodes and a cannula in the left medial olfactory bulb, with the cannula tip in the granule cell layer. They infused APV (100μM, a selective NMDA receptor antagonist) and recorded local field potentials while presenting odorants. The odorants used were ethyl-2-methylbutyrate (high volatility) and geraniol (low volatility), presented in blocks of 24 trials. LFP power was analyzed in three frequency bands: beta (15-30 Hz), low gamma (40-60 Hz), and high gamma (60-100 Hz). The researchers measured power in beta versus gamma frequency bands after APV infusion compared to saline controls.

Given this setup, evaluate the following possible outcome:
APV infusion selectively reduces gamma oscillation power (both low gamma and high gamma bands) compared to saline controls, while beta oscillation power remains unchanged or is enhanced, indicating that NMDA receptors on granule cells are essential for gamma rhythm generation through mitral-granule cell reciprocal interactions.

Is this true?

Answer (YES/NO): YES